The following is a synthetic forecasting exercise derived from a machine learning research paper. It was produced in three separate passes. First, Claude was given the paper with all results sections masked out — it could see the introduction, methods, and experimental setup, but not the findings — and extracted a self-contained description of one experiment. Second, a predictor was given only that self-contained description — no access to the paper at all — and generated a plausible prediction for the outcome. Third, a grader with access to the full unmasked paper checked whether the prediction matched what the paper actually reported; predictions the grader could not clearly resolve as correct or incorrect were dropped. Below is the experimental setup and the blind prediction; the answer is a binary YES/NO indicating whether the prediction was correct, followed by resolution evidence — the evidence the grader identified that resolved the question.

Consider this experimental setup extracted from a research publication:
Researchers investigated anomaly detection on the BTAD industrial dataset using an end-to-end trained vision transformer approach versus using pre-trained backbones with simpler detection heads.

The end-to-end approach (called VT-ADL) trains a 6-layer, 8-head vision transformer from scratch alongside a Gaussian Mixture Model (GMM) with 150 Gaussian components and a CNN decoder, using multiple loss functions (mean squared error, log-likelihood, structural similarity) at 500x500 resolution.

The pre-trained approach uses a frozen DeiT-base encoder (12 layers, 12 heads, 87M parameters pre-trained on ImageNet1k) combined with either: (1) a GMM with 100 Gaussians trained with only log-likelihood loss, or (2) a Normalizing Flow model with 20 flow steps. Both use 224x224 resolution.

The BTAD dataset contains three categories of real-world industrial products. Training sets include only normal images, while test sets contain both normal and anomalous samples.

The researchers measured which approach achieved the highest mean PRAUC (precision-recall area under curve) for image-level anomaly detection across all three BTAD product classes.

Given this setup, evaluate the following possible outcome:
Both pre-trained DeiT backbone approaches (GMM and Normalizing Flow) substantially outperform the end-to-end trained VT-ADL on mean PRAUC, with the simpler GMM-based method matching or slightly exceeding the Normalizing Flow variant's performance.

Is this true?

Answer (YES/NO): NO